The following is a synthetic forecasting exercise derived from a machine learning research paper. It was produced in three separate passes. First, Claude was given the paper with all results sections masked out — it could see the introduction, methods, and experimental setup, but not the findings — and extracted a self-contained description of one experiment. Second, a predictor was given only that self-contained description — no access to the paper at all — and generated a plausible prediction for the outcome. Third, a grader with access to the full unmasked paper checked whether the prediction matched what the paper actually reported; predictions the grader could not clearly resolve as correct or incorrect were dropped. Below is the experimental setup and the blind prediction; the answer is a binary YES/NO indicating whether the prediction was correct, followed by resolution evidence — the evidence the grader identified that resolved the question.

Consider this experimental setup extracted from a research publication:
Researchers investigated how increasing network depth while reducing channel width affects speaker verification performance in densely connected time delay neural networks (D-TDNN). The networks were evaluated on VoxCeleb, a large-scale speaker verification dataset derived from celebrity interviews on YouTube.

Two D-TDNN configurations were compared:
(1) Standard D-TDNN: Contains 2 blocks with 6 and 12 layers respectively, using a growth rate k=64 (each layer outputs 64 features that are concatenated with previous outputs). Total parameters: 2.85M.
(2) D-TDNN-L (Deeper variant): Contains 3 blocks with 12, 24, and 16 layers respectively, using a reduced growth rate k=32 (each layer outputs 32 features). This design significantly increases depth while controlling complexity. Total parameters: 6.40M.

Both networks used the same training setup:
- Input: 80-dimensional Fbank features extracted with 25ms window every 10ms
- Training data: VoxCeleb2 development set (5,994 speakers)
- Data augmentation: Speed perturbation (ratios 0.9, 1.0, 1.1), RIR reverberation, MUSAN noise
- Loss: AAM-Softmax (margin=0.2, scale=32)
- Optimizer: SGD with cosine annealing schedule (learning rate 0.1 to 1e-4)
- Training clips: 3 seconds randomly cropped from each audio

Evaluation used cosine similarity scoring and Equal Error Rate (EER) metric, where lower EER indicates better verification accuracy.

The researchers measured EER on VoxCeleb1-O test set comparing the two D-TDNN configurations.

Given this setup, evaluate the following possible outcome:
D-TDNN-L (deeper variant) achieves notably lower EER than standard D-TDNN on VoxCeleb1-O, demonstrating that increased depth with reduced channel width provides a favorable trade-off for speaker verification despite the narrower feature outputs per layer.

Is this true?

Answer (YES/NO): YES